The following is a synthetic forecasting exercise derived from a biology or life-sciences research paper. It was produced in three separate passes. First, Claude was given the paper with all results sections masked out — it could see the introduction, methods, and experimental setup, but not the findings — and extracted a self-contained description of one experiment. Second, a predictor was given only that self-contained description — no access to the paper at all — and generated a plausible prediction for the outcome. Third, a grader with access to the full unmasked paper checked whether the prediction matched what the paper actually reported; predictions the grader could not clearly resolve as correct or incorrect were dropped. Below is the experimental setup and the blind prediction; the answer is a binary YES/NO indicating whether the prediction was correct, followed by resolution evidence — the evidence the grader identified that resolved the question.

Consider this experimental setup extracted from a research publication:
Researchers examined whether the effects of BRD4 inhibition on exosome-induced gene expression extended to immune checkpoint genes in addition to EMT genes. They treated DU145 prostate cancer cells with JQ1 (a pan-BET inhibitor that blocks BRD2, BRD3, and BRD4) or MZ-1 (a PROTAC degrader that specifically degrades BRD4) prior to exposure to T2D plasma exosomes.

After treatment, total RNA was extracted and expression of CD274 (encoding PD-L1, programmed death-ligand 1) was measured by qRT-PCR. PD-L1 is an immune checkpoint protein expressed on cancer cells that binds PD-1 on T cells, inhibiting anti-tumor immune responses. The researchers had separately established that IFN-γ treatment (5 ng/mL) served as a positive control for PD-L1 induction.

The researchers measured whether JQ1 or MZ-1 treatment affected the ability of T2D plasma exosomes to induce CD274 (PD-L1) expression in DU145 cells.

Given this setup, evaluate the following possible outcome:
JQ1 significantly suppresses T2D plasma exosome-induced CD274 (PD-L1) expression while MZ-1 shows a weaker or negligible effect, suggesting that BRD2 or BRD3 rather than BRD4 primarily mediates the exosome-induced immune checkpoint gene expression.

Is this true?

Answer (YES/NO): NO